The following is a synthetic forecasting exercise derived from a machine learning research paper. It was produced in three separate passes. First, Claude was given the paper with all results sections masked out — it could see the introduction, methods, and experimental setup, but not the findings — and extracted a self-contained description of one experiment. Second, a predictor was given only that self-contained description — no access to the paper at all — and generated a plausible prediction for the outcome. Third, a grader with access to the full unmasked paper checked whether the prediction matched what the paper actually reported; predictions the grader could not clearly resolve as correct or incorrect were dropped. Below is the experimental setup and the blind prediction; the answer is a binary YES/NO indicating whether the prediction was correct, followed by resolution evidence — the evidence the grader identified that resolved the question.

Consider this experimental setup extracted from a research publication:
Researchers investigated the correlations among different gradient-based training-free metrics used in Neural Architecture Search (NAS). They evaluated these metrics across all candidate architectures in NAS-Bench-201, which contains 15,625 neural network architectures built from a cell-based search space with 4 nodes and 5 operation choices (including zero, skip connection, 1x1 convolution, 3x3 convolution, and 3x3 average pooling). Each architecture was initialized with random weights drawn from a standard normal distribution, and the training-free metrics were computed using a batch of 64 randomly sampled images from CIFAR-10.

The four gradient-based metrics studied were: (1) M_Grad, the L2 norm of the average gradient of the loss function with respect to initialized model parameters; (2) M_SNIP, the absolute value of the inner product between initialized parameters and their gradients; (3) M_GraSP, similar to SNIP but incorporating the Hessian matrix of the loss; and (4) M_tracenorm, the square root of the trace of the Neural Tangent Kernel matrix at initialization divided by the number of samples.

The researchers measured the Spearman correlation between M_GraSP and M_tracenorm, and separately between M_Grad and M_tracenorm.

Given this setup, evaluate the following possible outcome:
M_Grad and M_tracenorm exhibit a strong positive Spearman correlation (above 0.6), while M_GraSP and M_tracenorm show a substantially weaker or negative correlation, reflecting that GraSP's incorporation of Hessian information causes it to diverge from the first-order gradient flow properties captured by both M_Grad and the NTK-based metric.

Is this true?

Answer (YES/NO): NO